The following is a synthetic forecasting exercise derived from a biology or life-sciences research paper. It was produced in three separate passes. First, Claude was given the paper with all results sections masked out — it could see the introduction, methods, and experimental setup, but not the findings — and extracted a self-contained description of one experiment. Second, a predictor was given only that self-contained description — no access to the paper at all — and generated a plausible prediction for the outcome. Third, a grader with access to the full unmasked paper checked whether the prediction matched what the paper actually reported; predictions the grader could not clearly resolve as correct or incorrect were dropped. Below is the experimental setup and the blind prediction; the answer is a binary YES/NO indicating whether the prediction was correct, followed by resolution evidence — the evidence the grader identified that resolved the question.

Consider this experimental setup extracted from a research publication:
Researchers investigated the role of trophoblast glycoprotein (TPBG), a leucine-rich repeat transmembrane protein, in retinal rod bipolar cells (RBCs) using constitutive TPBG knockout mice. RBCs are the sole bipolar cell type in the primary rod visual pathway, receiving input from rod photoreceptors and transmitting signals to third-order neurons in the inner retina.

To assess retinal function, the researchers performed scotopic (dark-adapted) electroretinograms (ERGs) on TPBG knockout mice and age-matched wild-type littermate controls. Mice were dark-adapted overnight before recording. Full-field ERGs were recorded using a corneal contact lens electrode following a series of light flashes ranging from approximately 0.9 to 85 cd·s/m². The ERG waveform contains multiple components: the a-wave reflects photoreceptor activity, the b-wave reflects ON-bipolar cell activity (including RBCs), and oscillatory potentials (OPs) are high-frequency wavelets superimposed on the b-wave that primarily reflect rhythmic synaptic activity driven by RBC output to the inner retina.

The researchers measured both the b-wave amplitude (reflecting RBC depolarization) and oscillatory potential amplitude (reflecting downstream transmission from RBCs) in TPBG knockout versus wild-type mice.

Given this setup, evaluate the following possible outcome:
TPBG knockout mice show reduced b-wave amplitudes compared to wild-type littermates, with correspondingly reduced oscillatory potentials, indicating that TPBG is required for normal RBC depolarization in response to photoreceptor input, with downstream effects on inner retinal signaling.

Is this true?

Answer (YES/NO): NO